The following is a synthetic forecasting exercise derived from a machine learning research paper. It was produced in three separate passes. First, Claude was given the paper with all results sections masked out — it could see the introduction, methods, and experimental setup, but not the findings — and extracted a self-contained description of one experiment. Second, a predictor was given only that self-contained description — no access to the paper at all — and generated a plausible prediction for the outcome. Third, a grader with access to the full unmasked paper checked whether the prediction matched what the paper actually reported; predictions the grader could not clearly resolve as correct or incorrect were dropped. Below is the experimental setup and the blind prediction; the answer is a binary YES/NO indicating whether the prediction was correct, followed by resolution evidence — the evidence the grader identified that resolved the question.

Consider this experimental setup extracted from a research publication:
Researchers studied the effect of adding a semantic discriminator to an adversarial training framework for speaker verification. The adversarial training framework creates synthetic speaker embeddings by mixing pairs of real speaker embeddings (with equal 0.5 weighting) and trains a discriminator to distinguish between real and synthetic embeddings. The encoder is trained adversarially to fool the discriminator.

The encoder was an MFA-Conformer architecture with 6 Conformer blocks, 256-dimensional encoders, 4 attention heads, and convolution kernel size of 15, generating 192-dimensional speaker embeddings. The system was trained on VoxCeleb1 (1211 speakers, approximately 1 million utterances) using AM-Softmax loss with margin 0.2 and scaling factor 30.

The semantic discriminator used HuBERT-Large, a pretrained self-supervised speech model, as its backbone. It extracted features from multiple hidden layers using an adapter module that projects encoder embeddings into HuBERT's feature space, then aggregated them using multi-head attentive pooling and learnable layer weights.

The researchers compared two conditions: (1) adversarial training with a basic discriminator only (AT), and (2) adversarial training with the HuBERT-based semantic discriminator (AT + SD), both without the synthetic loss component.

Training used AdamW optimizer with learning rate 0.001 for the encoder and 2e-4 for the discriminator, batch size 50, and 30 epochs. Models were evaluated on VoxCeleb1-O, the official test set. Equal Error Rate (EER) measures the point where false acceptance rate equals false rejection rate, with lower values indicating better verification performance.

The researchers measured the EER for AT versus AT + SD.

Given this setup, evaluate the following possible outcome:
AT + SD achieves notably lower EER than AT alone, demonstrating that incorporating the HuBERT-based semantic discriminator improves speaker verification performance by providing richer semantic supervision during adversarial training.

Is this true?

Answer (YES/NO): NO